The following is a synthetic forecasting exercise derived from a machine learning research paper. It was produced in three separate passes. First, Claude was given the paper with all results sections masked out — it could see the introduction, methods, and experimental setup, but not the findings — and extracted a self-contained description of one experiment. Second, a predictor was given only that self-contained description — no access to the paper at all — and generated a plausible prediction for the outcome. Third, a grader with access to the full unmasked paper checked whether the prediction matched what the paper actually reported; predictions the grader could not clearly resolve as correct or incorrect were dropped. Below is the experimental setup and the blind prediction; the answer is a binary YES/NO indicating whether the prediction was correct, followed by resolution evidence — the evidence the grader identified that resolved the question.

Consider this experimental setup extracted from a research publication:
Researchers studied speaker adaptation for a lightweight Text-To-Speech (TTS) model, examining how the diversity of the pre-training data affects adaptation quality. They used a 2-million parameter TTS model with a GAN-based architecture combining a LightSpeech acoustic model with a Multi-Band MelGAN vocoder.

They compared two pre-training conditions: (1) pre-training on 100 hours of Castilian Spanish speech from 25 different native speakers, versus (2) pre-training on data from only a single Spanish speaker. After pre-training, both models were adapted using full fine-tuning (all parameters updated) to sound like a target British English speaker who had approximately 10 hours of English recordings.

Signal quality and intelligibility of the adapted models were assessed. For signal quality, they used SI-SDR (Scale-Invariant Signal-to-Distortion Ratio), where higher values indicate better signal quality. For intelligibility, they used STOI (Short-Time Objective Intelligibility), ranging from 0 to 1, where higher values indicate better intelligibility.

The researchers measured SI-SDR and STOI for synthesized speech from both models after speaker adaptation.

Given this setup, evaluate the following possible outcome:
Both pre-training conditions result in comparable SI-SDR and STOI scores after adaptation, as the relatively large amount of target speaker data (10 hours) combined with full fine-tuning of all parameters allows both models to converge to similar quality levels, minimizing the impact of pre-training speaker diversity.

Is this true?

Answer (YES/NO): NO